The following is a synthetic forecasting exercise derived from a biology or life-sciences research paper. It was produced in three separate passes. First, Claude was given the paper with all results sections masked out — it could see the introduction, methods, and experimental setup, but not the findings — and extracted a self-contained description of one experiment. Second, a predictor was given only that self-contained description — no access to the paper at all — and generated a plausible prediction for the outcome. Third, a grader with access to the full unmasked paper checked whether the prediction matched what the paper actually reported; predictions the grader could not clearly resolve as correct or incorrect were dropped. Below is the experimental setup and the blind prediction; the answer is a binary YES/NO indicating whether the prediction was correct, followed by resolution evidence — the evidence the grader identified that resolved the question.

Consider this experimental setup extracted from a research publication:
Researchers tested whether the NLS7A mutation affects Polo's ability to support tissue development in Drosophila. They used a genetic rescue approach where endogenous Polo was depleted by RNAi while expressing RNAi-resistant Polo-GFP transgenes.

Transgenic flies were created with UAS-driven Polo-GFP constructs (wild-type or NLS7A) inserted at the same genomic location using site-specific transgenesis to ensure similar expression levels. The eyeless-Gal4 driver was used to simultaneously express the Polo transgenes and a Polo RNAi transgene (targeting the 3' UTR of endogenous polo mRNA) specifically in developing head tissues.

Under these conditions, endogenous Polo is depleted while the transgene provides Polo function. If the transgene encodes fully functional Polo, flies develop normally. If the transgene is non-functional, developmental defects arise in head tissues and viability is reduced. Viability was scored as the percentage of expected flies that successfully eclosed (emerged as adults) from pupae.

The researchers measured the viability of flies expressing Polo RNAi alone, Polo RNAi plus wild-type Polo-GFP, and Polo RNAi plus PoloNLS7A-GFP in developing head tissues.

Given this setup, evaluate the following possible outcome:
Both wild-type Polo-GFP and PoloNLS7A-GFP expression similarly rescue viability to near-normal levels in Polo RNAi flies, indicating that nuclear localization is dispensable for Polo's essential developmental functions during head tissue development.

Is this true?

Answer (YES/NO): NO